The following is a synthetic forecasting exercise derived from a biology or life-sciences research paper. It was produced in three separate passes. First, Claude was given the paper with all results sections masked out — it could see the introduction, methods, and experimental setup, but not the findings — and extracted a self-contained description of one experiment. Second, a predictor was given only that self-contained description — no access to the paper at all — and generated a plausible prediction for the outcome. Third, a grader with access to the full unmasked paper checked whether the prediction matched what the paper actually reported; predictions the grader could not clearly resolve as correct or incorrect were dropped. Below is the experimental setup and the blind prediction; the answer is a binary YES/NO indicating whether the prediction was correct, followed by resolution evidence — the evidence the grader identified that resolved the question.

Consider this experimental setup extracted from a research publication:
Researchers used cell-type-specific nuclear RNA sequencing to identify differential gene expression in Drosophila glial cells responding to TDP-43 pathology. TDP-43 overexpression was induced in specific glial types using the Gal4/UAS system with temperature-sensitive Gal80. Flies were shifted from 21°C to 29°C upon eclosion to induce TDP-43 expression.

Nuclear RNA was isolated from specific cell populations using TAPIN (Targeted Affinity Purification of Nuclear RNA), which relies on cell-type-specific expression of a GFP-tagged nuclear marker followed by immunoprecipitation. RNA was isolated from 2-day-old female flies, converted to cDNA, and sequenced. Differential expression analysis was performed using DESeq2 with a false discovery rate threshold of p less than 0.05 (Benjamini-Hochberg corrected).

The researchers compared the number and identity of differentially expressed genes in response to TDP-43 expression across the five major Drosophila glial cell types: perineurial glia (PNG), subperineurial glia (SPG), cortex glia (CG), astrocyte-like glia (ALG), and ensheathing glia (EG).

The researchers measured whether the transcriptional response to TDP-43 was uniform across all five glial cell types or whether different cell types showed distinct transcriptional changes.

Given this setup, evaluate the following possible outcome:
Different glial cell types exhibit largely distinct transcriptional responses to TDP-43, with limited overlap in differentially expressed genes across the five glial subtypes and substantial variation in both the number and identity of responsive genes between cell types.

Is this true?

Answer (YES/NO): NO